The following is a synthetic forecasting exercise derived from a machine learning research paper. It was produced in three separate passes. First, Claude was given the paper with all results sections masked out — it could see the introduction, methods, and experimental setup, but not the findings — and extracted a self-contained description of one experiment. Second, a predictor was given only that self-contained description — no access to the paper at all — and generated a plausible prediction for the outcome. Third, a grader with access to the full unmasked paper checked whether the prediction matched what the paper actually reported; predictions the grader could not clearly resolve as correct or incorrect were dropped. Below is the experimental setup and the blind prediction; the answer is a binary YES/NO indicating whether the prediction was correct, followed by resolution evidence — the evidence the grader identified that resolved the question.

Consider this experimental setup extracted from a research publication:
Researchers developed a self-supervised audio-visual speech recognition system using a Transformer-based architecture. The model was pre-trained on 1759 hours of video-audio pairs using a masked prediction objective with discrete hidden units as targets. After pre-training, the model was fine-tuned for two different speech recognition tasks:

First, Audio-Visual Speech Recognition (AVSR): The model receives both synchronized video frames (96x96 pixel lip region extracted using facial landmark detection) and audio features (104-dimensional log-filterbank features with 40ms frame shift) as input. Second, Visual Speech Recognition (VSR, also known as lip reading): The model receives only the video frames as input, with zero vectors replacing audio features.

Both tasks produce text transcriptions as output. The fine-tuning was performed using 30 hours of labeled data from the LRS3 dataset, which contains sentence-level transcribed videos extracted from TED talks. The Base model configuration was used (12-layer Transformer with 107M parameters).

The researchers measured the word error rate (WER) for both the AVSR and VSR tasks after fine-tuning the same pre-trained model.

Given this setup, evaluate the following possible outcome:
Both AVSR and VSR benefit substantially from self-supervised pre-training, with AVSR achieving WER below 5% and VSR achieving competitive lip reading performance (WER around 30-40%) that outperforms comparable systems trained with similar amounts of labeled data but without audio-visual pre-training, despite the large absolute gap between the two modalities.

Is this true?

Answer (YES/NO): NO